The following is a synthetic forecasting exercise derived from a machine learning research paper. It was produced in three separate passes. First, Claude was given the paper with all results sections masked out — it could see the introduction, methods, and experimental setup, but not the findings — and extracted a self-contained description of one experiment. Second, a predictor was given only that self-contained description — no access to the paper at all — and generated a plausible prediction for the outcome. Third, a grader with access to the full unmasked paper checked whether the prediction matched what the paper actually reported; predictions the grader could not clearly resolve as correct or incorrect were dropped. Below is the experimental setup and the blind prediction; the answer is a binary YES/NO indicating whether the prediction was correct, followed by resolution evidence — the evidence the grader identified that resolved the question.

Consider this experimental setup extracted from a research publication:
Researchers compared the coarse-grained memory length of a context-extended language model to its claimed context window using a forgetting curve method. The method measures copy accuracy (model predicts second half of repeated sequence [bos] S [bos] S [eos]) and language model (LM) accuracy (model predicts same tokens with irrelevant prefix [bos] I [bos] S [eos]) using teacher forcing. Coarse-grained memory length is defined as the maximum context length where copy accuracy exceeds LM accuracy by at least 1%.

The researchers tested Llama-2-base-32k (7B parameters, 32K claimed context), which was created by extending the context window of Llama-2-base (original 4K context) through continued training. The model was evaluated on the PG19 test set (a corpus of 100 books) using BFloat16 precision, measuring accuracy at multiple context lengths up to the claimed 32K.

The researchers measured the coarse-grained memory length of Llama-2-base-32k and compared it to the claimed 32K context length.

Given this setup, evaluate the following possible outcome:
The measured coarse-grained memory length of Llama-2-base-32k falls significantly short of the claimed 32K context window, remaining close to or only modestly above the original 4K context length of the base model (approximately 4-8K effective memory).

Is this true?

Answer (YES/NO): NO